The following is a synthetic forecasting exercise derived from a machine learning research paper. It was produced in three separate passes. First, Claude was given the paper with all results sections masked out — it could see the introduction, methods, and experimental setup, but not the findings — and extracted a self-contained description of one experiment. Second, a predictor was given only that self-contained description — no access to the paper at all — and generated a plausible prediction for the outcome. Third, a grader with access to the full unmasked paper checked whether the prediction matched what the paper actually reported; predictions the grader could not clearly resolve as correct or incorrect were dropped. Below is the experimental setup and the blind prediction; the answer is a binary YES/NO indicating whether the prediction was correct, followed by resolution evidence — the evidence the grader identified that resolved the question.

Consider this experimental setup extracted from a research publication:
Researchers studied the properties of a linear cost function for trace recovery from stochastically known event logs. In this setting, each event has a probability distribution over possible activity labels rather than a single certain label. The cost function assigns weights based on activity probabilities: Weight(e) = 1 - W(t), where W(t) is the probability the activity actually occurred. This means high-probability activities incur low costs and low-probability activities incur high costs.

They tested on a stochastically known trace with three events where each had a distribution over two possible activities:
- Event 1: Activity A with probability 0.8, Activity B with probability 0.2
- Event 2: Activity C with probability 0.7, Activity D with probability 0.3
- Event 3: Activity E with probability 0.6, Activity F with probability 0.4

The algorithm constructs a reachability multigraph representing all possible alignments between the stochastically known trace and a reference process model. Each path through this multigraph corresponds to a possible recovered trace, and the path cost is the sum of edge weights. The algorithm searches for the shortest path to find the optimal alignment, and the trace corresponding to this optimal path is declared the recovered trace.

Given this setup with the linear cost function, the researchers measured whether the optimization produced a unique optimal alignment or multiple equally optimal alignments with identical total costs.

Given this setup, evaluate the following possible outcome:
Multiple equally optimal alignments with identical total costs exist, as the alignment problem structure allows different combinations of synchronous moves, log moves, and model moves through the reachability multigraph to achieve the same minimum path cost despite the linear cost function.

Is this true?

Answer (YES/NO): YES